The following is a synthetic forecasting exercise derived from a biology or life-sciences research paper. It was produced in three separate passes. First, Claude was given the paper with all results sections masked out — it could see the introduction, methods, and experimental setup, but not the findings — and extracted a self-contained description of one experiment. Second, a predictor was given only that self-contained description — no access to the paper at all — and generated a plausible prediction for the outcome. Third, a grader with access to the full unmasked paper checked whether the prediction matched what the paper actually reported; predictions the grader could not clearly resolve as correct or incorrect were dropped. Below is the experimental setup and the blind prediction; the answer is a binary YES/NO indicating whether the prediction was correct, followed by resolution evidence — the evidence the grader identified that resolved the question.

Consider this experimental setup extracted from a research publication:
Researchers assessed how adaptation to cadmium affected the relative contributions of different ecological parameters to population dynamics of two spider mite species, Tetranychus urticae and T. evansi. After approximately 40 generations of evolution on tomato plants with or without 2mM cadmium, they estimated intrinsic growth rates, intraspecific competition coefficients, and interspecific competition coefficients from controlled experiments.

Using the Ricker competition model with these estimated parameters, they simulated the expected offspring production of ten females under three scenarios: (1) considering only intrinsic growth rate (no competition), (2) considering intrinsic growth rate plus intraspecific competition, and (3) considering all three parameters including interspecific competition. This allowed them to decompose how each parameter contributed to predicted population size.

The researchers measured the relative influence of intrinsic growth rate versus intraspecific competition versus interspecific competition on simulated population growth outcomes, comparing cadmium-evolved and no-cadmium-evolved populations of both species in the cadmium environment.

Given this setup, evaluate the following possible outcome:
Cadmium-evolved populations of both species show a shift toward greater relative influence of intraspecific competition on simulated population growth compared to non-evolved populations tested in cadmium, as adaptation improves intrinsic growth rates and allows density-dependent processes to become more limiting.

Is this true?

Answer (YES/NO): NO